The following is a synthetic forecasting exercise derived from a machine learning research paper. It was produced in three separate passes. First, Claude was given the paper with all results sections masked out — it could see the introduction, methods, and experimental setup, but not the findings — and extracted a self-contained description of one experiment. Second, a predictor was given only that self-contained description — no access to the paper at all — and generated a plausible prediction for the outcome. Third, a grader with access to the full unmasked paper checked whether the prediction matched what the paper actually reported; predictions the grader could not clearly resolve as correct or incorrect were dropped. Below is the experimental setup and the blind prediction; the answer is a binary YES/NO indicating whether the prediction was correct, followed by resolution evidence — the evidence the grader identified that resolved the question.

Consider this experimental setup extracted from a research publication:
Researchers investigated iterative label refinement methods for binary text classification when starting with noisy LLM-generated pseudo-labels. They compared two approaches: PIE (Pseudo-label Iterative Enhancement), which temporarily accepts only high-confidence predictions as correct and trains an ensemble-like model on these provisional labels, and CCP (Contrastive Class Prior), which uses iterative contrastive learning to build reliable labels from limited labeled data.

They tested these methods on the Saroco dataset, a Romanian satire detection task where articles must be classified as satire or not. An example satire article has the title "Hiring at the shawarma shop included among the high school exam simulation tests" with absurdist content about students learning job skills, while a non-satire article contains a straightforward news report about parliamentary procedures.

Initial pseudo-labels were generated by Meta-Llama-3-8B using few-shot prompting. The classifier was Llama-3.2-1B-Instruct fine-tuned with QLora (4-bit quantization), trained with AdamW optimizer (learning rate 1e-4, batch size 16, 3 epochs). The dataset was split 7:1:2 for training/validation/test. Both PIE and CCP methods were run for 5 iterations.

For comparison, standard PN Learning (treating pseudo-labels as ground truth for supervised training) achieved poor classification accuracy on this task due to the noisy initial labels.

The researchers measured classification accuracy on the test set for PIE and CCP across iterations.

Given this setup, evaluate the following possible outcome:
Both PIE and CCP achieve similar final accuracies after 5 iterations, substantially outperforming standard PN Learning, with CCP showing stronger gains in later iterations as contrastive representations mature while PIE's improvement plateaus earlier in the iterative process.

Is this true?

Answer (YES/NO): NO